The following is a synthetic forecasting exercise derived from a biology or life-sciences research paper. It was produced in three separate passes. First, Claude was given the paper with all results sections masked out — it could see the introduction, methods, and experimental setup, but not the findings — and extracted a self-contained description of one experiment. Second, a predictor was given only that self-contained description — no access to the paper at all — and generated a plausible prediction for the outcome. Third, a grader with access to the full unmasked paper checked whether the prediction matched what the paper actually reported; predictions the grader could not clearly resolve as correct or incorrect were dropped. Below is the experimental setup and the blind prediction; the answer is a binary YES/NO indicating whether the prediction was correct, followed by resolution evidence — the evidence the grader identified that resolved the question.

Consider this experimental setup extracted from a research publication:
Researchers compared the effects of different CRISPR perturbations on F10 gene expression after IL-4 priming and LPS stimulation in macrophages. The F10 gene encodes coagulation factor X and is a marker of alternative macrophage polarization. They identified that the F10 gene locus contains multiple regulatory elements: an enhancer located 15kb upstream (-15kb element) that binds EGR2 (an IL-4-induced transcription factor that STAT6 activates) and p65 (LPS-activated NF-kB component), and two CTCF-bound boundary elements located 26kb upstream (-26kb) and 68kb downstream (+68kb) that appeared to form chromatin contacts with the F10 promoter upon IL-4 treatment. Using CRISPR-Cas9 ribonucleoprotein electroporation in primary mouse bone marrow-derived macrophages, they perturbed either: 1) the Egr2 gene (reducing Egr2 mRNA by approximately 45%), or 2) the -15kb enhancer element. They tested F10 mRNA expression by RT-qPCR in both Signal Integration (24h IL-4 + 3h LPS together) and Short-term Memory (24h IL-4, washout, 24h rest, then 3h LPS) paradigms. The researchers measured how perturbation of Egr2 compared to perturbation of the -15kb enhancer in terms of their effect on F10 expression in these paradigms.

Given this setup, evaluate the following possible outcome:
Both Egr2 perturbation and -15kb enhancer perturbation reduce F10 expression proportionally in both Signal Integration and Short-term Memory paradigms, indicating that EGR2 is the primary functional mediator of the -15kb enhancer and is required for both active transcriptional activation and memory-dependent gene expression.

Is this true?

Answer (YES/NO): NO